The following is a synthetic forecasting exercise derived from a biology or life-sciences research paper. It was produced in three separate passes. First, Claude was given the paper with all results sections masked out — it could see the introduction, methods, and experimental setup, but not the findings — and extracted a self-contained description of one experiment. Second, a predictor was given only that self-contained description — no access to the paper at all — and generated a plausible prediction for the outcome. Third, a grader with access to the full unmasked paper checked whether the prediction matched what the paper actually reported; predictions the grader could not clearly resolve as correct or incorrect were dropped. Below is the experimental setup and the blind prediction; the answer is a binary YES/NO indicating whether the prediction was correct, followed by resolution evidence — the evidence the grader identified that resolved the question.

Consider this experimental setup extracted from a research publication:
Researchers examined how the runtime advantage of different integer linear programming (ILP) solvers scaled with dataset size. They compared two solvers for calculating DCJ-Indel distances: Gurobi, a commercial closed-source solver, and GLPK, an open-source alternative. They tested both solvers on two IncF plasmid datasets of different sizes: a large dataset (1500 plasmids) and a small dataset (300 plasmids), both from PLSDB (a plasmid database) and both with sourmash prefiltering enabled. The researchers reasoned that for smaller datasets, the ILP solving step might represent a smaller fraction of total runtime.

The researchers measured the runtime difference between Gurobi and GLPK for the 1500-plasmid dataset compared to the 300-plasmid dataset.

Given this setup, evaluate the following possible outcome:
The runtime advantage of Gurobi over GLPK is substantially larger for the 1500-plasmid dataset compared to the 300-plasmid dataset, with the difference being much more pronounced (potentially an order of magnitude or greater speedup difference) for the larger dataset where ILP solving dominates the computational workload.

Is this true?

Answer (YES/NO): YES